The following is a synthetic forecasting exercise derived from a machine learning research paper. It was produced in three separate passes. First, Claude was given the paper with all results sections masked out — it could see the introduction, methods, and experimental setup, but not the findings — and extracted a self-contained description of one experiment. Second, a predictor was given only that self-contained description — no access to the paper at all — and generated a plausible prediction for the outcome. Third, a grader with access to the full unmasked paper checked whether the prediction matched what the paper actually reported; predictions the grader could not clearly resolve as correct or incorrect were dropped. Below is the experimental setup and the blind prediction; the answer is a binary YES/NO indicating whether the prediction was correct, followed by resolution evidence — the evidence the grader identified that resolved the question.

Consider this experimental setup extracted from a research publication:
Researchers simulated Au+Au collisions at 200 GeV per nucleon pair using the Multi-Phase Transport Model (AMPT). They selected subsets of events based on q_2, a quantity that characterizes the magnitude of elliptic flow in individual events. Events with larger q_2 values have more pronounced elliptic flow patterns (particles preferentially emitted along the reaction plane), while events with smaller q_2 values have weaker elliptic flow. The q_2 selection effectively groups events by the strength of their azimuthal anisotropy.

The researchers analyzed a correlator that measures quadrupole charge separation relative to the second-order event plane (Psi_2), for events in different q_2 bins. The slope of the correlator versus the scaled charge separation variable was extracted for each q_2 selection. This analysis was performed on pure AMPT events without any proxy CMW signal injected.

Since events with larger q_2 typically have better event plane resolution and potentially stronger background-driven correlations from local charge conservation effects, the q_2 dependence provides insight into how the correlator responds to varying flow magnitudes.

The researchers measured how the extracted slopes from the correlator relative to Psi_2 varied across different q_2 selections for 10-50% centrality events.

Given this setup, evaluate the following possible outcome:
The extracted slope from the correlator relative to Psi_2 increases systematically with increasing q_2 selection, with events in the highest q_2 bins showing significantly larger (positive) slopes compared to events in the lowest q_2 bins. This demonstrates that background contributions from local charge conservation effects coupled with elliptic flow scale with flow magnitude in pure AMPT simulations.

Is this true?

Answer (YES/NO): NO